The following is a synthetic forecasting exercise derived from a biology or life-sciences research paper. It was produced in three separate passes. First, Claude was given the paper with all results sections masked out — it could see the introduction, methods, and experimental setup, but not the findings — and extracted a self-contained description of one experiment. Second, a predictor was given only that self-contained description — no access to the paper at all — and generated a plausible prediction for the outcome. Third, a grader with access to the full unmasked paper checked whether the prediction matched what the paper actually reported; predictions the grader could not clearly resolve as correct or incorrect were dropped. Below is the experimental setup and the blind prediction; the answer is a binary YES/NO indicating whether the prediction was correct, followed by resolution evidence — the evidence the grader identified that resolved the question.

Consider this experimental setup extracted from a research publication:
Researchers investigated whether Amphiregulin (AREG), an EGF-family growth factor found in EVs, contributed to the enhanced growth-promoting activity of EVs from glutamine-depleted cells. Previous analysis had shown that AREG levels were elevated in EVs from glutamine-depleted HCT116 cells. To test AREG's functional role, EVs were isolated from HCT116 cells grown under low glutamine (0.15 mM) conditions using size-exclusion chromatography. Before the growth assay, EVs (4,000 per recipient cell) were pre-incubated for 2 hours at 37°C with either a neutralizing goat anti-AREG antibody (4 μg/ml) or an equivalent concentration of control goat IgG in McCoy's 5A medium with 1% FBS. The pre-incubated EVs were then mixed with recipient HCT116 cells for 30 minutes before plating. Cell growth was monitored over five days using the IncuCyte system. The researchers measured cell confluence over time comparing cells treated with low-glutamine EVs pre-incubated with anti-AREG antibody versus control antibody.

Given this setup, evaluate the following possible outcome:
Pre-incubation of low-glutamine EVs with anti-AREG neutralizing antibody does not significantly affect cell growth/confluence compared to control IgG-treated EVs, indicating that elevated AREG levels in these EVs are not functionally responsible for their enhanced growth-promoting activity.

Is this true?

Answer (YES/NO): NO